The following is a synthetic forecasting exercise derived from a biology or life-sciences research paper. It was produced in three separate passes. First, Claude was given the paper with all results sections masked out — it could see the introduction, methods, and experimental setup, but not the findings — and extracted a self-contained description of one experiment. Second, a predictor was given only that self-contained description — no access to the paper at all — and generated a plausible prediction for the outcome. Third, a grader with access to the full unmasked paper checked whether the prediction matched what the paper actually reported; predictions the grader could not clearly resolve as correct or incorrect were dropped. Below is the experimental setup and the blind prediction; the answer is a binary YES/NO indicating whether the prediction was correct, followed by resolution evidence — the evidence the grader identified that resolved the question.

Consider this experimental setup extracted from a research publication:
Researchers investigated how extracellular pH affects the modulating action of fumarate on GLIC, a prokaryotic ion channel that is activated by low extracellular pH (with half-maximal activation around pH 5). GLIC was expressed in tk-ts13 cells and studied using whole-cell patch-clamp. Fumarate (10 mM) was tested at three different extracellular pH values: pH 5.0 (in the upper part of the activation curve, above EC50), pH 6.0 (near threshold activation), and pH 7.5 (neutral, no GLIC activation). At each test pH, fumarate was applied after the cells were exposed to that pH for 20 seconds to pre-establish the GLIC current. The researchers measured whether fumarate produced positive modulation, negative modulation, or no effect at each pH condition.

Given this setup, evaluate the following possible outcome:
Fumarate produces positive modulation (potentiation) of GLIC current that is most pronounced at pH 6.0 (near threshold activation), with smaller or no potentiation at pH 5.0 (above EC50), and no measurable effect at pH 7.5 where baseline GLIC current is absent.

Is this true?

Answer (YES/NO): NO